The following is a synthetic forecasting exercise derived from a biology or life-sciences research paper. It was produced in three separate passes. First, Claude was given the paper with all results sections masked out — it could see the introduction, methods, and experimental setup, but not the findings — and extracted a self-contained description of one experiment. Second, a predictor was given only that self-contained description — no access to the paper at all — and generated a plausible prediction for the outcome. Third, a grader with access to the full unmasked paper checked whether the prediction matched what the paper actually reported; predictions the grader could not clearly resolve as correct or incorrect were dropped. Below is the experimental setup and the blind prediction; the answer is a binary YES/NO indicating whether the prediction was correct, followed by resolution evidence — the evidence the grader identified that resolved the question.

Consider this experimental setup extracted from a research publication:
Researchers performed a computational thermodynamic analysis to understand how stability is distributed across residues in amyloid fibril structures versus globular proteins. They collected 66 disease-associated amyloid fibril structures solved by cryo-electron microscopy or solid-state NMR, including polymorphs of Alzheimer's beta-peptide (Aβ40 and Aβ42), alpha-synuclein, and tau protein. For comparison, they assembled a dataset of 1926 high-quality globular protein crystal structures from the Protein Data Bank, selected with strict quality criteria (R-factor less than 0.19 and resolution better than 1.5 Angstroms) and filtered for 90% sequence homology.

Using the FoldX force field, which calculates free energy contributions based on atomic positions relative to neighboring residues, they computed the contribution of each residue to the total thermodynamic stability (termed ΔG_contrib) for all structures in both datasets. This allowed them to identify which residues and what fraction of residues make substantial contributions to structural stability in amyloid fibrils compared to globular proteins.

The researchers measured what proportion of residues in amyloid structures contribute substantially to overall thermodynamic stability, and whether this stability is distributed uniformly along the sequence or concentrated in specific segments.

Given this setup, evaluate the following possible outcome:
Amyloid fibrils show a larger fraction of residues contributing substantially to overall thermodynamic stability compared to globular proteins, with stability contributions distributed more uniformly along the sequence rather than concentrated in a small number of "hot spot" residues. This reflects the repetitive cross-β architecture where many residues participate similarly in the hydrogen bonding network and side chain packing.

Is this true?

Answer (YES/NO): NO